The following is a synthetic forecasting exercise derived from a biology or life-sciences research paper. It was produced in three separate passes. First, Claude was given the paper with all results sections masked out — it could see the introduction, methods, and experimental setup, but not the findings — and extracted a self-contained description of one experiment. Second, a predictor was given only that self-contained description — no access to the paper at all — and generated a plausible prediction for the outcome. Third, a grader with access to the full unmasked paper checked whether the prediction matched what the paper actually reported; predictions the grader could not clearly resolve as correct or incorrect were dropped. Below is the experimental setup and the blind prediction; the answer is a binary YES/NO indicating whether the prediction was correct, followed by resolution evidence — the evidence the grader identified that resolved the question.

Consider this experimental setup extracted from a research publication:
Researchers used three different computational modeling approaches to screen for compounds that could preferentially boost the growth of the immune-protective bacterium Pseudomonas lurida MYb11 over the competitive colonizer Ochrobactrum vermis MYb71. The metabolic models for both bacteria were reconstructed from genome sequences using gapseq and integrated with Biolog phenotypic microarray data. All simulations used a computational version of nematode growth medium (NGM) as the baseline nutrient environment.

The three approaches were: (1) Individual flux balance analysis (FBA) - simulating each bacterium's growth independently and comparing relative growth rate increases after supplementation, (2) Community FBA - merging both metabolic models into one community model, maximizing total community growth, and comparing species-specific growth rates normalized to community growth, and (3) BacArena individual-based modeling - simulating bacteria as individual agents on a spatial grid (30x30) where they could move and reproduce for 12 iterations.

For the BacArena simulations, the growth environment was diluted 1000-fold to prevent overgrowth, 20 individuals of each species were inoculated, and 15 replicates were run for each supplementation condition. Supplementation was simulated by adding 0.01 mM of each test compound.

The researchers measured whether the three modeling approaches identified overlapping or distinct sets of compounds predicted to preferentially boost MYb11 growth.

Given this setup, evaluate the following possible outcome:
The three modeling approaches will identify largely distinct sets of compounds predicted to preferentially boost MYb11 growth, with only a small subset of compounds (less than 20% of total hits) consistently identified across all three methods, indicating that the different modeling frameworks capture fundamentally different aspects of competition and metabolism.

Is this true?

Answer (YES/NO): NO